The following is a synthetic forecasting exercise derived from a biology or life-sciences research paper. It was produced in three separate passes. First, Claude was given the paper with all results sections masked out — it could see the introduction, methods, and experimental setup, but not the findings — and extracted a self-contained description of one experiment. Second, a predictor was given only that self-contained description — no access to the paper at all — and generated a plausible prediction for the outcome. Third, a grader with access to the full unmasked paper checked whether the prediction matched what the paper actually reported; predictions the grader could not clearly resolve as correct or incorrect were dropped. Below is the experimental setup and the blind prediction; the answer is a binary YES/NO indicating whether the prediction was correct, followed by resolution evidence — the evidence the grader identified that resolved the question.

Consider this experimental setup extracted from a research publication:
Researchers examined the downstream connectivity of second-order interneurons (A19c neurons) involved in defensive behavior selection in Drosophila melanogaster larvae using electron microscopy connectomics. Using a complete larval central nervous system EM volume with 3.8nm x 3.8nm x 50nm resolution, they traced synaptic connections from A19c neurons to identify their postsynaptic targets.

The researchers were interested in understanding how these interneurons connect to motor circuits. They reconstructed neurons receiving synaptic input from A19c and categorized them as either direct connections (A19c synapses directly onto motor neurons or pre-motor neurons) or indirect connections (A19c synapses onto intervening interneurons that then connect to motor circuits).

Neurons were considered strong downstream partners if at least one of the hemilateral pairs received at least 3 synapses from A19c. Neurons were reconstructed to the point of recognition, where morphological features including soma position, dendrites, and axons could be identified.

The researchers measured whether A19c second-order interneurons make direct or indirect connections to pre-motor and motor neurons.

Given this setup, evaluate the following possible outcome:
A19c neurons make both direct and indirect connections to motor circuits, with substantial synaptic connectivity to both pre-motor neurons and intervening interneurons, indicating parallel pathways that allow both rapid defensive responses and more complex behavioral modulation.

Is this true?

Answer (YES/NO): NO